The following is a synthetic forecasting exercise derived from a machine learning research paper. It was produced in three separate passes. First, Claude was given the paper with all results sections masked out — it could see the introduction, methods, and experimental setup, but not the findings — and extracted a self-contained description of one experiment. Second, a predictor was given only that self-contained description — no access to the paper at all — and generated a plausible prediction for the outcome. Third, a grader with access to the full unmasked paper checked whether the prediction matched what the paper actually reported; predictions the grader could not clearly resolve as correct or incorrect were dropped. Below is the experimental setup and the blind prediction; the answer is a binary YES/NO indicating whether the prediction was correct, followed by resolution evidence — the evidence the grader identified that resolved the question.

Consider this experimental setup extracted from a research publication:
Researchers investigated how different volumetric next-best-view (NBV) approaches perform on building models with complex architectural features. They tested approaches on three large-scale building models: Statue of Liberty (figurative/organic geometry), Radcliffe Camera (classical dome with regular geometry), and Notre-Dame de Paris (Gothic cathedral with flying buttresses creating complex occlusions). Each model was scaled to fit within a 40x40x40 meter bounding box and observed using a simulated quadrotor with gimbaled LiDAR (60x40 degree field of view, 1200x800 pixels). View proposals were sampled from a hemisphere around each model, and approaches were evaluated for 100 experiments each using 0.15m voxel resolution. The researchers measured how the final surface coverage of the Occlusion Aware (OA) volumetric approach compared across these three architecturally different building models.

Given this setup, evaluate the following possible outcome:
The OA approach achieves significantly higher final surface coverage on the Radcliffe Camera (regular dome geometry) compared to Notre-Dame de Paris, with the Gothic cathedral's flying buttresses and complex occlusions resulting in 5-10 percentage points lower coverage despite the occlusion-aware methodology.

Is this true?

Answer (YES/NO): NO